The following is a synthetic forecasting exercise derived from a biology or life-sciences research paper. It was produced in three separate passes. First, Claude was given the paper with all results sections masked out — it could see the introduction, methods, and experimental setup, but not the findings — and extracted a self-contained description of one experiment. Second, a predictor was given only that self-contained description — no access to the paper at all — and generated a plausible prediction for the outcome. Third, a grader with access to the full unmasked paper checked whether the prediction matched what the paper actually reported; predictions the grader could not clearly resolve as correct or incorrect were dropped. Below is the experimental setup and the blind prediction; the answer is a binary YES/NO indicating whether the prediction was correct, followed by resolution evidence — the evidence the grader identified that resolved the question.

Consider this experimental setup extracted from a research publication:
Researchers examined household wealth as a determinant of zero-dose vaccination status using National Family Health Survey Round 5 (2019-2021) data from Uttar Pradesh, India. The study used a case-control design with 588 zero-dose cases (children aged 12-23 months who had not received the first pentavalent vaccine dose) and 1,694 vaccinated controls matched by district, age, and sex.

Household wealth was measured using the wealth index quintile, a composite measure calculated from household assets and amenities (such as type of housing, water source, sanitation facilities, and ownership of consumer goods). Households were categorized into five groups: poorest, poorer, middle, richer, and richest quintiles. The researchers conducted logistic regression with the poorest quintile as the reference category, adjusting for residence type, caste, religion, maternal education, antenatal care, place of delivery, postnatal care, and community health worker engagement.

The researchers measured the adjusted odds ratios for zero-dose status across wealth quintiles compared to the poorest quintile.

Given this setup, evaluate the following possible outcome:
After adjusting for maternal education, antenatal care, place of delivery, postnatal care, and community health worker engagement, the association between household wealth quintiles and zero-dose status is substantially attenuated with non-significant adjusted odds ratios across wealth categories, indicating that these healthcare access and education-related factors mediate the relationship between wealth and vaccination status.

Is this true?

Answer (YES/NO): NO